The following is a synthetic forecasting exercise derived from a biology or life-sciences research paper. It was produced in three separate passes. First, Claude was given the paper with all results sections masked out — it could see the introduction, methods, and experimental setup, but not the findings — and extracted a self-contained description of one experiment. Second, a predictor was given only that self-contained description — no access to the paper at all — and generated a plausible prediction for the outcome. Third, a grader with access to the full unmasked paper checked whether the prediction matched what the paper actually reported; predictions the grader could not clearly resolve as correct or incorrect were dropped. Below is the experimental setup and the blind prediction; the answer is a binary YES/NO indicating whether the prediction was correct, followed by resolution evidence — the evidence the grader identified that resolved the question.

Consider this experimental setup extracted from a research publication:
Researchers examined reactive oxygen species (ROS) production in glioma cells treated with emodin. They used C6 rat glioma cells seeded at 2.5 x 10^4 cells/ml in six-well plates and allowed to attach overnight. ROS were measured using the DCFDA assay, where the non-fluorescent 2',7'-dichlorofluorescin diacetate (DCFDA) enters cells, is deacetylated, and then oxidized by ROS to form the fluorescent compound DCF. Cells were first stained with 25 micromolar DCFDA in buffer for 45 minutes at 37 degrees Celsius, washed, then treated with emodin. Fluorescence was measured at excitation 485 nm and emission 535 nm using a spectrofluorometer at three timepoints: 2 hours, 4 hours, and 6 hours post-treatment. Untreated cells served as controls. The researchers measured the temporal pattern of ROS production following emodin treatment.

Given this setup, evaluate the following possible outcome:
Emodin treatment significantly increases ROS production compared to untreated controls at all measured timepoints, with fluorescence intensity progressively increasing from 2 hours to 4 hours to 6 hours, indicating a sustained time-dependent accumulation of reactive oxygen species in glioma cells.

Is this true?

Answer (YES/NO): NO